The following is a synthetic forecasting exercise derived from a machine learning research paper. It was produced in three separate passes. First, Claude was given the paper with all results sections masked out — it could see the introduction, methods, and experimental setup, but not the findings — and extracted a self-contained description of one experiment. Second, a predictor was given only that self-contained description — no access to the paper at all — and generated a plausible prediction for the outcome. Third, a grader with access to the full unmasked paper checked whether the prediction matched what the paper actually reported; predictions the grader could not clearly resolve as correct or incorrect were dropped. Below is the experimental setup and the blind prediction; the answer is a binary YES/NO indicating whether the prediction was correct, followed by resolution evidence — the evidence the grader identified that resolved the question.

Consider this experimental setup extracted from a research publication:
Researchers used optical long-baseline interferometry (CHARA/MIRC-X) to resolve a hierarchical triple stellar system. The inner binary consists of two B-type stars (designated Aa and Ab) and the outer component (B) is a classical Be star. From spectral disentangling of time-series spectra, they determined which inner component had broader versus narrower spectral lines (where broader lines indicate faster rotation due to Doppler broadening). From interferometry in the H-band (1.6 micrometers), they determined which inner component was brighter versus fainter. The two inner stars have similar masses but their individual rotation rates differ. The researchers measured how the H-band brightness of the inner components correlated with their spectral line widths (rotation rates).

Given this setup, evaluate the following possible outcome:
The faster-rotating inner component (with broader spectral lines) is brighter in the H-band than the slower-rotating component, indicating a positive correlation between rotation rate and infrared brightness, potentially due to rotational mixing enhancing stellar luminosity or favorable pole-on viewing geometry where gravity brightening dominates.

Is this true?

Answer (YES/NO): NO